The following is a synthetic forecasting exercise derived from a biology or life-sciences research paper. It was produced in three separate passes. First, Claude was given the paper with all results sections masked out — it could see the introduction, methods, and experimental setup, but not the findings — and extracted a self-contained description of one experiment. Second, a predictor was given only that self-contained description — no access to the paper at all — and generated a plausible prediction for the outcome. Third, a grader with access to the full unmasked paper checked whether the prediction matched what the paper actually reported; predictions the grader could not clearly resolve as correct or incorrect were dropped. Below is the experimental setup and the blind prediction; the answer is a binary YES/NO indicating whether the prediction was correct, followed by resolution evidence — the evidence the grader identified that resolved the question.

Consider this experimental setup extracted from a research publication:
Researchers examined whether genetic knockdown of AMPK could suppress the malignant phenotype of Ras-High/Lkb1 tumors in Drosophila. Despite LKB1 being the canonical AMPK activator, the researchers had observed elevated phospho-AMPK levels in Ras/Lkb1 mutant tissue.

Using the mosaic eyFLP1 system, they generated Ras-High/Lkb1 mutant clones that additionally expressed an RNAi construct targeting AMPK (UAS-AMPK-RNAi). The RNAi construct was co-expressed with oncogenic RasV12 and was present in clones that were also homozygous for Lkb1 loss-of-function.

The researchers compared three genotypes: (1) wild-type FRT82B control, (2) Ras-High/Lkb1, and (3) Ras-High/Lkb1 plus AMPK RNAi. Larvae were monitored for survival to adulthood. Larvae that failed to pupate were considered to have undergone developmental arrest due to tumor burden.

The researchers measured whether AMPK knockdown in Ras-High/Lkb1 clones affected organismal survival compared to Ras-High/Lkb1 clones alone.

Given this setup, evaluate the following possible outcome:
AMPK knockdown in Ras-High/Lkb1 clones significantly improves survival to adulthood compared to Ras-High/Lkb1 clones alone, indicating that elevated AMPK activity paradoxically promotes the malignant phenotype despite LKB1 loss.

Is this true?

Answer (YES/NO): YES